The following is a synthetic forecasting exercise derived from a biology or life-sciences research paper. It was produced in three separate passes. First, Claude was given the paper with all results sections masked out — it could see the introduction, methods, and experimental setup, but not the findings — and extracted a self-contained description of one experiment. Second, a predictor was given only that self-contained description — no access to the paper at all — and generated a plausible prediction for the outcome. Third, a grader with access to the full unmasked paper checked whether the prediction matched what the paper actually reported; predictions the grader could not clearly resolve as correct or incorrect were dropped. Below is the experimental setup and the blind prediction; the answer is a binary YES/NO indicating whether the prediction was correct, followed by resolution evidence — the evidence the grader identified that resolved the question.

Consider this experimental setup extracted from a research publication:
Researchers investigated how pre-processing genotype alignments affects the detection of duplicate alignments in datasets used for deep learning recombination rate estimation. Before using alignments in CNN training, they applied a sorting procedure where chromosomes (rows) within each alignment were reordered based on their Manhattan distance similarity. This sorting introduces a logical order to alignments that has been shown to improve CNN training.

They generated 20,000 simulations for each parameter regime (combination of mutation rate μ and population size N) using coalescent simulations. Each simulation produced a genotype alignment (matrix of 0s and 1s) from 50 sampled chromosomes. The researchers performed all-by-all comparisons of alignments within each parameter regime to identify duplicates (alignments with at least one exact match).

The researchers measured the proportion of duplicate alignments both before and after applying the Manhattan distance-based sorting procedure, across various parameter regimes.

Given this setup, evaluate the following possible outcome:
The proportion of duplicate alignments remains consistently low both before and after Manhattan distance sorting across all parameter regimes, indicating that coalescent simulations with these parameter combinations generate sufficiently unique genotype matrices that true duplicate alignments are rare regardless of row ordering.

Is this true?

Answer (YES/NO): NO